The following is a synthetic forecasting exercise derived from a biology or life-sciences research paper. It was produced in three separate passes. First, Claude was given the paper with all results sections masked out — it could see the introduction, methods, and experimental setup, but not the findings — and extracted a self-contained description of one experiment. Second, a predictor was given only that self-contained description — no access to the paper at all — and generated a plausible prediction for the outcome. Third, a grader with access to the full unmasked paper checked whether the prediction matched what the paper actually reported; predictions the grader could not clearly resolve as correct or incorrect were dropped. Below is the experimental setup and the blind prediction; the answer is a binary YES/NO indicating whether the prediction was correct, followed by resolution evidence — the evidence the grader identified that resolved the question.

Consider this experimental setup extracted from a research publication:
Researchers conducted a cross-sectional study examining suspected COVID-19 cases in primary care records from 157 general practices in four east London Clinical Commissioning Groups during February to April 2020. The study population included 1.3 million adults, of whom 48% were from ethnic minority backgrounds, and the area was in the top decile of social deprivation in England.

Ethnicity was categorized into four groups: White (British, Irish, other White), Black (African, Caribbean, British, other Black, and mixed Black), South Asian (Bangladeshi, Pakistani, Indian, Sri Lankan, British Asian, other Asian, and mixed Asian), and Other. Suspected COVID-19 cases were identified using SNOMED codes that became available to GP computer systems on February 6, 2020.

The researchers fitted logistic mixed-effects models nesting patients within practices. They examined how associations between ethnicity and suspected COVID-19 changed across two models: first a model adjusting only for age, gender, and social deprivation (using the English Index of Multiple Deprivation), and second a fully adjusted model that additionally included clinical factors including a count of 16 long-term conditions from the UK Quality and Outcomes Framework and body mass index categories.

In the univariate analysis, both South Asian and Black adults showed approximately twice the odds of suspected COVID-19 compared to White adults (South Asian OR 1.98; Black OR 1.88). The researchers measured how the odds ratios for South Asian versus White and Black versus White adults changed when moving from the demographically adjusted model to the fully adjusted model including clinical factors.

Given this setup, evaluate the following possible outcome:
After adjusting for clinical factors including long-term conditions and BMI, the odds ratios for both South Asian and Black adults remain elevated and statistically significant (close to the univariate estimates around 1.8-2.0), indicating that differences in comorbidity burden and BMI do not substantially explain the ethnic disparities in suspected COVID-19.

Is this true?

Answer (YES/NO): NO